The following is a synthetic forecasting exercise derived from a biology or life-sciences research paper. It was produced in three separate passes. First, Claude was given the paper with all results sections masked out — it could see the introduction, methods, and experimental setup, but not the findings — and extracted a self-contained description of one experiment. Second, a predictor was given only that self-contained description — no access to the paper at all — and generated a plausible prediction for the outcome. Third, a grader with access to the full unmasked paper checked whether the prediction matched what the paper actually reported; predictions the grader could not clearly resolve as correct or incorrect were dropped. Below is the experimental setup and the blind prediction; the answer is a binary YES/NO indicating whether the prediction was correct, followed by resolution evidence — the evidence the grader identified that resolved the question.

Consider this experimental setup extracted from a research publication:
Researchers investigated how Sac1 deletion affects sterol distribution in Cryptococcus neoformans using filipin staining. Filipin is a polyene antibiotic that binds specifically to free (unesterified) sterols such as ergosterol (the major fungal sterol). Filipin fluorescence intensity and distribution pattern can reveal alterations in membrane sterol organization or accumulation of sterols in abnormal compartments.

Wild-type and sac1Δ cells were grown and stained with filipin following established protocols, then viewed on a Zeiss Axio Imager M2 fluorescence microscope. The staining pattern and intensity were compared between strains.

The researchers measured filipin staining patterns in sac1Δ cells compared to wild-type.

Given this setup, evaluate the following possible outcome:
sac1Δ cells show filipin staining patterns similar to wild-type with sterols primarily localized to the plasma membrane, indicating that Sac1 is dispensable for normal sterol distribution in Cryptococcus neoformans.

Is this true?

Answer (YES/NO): NO